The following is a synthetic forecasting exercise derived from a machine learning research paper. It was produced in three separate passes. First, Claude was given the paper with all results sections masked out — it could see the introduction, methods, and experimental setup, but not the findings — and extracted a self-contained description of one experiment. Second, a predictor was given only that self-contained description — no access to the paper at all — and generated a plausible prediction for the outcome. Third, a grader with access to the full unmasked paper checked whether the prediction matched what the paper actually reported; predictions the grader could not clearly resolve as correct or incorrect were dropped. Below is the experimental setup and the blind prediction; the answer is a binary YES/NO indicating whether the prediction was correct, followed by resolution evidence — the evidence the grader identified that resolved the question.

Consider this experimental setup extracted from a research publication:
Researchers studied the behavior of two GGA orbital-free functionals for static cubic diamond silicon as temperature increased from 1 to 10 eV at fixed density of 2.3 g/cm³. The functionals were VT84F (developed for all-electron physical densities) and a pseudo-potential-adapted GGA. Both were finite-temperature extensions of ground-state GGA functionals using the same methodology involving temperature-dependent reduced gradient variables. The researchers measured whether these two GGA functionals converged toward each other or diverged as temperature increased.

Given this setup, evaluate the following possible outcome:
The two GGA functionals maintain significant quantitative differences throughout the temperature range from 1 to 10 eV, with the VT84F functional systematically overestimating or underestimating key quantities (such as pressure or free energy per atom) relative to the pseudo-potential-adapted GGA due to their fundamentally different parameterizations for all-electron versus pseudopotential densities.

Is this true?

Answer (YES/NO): NO